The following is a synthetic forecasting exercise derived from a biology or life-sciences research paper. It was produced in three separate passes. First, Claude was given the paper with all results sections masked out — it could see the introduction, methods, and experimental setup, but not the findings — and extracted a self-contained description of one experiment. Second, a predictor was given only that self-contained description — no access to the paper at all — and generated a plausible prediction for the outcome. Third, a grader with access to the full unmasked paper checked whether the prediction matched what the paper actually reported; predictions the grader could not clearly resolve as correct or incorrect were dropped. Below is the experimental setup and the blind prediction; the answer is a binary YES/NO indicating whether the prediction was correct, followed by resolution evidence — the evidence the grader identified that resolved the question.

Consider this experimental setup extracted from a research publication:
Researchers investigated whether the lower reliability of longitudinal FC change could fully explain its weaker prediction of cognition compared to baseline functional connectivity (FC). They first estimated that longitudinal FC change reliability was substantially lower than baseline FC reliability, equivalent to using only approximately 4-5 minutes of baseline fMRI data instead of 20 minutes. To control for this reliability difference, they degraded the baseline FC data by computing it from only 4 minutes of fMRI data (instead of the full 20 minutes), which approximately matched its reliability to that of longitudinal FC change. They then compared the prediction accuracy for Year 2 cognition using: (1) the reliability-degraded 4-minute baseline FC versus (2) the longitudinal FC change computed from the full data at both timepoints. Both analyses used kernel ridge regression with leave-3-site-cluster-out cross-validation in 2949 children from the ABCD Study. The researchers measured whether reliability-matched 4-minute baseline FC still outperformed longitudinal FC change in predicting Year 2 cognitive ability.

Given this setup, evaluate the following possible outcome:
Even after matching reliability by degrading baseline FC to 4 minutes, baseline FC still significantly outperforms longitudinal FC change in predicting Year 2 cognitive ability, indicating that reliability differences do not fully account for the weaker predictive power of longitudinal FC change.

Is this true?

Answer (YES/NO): YES